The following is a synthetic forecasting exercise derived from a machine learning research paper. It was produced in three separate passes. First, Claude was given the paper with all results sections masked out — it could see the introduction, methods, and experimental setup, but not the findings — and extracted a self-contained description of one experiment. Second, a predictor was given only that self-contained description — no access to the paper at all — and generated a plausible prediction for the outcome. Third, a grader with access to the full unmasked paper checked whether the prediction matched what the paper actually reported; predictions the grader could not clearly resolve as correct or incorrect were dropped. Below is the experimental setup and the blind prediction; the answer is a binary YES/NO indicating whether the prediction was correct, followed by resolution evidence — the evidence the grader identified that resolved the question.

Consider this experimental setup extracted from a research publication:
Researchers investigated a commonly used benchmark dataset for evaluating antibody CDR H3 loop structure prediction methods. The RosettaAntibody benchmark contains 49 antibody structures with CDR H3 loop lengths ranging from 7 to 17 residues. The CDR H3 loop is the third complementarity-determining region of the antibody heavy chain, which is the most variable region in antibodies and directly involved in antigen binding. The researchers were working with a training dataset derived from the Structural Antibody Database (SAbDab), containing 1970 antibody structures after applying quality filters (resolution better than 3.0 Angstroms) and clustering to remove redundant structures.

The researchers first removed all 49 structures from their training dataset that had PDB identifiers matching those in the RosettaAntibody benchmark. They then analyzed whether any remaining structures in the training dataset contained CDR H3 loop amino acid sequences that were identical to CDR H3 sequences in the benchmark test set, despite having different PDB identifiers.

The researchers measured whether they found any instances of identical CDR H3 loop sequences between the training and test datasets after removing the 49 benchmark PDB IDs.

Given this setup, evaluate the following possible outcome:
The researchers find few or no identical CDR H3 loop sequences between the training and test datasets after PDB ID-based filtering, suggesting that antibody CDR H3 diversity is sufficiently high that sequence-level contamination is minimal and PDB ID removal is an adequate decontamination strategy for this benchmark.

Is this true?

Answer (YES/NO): NO